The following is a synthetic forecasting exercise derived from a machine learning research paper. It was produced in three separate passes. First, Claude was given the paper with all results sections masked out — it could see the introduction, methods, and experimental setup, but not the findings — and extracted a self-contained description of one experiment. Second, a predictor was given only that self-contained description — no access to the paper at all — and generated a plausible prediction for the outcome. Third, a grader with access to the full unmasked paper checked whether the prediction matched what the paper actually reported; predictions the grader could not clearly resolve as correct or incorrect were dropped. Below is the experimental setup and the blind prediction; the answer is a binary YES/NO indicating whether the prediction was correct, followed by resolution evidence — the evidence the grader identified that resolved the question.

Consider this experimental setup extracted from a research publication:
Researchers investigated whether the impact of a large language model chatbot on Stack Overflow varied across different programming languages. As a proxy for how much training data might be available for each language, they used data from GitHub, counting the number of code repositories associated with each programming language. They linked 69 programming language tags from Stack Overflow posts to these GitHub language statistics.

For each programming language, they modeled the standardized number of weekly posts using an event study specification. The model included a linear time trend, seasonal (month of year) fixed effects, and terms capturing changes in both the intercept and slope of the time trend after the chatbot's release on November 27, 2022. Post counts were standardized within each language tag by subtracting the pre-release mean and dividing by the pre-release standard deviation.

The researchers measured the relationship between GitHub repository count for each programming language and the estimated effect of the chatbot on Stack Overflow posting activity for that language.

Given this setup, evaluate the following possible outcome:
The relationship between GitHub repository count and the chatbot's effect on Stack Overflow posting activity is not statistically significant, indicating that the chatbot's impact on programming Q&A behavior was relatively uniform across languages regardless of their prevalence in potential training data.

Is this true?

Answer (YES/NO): NO